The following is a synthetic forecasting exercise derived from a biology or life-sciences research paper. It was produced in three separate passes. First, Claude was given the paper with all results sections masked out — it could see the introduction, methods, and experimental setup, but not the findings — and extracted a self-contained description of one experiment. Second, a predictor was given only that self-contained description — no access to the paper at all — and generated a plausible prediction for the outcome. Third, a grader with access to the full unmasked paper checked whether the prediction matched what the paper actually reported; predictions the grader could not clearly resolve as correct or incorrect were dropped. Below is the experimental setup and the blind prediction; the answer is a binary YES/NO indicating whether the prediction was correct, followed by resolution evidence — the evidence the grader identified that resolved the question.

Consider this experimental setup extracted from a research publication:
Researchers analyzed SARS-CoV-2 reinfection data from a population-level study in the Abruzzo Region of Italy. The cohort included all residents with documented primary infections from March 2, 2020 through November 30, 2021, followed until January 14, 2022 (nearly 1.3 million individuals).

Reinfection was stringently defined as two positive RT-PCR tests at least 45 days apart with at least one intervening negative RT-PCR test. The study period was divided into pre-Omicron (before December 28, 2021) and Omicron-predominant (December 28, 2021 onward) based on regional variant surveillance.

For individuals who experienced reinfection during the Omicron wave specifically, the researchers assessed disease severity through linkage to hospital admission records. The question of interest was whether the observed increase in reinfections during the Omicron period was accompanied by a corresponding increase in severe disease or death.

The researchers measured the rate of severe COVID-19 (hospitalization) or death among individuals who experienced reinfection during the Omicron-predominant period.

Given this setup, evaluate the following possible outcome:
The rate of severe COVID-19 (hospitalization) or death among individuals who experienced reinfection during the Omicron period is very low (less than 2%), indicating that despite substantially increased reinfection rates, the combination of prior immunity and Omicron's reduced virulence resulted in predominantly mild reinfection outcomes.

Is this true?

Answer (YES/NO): YES